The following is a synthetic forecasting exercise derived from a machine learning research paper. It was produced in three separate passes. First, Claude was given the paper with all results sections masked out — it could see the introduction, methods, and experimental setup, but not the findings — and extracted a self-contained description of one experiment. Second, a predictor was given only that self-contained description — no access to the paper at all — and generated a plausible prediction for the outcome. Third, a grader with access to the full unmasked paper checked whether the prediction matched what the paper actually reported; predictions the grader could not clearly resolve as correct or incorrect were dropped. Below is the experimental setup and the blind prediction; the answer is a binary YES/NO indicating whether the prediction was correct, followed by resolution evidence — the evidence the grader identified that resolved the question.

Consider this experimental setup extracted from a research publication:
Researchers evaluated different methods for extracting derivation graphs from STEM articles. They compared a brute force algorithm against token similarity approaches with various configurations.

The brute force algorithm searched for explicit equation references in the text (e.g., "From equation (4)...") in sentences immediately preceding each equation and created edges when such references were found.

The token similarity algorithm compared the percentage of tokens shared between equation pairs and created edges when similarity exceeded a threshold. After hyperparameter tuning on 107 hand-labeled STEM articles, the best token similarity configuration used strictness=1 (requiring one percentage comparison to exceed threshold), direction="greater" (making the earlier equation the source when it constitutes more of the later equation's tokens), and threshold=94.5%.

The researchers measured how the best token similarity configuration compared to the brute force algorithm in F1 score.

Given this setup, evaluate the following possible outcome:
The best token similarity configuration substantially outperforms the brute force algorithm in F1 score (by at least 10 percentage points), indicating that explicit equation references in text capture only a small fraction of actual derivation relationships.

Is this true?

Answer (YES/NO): NO